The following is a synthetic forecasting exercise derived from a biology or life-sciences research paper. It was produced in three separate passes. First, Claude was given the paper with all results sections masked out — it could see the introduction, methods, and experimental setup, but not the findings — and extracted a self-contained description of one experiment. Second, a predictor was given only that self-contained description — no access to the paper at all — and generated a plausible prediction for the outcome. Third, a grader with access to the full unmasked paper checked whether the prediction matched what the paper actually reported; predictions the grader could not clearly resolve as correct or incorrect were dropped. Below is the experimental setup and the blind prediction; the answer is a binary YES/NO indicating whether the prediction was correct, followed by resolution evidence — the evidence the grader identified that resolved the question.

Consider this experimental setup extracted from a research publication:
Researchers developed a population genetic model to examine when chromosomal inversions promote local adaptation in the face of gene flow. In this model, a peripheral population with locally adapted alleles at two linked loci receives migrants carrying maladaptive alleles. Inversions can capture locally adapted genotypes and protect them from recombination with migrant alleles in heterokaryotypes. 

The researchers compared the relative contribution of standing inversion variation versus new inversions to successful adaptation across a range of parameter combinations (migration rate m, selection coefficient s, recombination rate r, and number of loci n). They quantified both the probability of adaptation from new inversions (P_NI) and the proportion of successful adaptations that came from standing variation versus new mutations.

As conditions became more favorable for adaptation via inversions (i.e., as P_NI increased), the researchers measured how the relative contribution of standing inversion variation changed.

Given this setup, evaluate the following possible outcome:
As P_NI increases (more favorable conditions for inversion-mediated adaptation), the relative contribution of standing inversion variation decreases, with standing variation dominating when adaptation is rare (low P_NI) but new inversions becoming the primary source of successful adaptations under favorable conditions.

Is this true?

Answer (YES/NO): YES